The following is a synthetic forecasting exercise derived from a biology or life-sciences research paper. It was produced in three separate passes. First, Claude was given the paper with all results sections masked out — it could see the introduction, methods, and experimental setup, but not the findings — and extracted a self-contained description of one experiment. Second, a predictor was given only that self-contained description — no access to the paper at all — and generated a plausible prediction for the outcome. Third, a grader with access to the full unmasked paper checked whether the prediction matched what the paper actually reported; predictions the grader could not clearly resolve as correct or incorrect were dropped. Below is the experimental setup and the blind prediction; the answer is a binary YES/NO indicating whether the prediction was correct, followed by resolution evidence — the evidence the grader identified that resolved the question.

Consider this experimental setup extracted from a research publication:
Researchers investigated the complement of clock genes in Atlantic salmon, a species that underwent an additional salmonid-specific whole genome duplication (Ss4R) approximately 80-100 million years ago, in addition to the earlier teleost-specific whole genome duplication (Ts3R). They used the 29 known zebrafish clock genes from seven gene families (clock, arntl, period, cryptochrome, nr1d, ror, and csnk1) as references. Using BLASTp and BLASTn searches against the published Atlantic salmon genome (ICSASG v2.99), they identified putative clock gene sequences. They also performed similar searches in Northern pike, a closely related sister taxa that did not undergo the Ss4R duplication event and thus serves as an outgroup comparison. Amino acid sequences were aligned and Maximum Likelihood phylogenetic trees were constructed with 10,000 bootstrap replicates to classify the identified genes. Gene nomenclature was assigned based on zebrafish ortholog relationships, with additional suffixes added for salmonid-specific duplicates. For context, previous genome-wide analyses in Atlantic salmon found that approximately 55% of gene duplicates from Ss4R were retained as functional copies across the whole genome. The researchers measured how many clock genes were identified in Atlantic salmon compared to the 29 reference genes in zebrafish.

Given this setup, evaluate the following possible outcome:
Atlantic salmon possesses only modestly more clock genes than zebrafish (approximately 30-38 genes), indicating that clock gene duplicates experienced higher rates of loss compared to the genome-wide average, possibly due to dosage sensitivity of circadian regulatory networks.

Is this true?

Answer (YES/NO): NO